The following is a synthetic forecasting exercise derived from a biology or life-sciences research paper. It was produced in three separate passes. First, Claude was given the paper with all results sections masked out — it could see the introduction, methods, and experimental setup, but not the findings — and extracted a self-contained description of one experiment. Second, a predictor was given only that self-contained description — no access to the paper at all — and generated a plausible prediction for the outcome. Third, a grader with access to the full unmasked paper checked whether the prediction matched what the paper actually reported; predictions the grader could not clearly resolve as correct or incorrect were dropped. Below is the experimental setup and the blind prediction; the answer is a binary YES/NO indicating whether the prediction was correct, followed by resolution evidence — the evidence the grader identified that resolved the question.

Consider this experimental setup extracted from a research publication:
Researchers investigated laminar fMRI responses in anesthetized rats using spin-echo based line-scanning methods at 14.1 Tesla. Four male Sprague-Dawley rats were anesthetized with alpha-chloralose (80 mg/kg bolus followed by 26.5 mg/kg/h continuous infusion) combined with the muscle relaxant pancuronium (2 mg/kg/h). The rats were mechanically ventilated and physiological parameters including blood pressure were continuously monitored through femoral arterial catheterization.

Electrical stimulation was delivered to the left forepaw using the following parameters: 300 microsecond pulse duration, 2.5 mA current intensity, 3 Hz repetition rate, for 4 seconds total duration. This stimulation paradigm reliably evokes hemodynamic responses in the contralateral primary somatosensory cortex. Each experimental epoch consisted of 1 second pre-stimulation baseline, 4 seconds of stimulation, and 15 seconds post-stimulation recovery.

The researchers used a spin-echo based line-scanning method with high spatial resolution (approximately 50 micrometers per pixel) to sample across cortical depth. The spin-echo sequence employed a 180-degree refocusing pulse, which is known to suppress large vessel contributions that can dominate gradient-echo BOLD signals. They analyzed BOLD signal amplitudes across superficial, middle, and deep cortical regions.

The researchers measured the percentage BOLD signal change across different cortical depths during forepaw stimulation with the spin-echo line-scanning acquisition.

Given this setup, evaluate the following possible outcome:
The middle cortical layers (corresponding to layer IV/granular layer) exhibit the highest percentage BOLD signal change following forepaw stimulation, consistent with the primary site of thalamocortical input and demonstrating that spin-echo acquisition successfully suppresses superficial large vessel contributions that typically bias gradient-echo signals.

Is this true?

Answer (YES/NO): YES